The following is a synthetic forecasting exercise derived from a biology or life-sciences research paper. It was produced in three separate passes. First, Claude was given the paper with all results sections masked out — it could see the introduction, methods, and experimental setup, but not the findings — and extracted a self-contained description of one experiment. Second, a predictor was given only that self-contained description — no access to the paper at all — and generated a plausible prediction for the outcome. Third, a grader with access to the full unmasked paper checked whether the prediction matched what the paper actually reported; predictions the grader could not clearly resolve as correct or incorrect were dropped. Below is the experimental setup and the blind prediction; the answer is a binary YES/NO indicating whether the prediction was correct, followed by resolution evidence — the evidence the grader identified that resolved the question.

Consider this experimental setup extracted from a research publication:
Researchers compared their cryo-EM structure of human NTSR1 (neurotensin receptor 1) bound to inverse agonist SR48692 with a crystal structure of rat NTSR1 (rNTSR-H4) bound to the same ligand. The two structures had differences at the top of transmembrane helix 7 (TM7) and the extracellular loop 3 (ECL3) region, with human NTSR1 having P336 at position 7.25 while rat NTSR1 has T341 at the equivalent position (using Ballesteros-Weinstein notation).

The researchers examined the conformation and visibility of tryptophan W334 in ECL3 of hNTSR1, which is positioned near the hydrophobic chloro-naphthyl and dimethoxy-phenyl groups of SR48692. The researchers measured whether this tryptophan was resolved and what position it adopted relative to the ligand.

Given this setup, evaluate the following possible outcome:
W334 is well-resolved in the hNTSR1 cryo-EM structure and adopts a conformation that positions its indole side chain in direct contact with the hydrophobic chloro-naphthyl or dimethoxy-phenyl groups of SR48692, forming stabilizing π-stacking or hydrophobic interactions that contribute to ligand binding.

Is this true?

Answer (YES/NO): NO